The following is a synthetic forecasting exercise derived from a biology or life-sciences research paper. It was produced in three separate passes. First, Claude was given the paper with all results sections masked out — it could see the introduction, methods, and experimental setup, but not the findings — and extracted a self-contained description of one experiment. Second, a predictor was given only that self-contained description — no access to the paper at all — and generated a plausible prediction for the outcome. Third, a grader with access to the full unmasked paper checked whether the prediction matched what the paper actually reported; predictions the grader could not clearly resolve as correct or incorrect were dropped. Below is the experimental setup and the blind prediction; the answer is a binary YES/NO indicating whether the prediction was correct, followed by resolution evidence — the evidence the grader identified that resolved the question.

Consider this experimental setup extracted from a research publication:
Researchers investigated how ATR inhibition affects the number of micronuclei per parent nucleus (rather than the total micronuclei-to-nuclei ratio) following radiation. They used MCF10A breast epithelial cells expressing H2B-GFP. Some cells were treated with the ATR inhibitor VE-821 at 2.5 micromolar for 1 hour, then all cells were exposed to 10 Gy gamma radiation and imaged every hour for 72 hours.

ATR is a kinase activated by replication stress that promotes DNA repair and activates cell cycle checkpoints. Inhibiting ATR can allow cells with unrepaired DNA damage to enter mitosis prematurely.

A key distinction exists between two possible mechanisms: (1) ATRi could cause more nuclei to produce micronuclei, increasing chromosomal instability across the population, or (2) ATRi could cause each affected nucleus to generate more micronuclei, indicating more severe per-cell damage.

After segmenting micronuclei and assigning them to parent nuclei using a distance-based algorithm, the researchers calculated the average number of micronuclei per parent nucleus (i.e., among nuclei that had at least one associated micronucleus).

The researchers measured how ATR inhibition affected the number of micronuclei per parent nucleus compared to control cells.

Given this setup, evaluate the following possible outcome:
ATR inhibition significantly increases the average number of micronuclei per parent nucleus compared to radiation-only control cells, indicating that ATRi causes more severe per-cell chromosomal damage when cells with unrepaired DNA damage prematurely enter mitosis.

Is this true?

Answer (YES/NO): YES